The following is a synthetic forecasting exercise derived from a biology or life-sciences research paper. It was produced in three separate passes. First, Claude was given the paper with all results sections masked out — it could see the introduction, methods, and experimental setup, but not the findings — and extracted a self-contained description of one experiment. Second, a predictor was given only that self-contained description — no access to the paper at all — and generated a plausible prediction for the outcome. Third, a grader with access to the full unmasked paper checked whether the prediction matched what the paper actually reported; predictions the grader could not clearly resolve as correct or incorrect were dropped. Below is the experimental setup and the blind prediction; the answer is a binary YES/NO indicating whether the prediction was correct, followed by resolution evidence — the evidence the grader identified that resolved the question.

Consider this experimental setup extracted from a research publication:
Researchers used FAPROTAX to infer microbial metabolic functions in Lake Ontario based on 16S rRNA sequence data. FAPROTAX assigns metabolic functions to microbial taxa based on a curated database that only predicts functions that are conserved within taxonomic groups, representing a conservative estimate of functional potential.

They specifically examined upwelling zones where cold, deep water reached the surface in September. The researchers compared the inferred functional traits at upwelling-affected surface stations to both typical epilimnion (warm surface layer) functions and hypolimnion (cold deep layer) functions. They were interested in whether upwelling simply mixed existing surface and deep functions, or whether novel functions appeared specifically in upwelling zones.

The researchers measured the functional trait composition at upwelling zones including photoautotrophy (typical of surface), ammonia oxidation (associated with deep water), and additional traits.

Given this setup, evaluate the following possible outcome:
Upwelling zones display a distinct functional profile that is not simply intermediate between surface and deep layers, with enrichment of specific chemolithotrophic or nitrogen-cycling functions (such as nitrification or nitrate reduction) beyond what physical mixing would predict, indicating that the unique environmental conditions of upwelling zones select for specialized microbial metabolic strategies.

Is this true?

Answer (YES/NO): NO